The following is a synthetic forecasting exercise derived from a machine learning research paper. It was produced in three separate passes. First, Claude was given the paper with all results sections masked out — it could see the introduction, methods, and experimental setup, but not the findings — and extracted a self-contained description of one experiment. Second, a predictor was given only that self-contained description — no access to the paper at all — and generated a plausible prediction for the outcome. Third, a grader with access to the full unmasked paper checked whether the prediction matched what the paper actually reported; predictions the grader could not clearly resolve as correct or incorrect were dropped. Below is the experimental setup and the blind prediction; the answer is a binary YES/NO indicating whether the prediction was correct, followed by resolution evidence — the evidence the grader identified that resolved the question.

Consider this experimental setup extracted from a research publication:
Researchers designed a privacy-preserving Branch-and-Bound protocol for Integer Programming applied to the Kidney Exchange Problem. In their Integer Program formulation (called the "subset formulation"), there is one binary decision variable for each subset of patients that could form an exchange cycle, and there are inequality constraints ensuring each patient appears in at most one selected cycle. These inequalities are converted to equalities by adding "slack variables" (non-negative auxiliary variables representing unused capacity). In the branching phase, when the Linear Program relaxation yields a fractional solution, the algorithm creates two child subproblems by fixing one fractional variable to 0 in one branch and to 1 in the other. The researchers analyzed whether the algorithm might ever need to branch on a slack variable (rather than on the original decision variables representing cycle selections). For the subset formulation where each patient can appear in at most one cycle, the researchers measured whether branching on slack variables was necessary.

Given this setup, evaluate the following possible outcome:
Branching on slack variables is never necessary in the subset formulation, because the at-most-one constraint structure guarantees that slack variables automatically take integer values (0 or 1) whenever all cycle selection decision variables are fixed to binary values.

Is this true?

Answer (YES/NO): YES